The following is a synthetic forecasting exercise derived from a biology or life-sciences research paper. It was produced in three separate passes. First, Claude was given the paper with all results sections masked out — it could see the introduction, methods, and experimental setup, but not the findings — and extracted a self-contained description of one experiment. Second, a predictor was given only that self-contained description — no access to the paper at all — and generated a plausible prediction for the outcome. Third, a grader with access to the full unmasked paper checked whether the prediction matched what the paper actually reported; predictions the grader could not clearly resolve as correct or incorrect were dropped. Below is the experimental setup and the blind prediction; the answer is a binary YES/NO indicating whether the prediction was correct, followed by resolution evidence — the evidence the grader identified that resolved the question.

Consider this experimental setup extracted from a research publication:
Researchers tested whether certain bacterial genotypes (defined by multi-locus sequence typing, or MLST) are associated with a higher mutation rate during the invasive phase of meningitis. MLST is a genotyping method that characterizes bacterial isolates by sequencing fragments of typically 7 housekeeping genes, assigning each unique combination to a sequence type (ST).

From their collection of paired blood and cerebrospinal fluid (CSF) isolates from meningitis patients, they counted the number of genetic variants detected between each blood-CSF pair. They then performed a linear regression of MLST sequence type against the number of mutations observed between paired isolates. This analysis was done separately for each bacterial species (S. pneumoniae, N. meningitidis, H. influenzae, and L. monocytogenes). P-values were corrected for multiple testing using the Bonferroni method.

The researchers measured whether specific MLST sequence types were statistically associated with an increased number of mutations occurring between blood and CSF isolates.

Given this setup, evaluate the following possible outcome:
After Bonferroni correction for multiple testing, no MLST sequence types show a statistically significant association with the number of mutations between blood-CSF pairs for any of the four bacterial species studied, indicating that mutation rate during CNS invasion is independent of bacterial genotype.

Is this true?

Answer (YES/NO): YES